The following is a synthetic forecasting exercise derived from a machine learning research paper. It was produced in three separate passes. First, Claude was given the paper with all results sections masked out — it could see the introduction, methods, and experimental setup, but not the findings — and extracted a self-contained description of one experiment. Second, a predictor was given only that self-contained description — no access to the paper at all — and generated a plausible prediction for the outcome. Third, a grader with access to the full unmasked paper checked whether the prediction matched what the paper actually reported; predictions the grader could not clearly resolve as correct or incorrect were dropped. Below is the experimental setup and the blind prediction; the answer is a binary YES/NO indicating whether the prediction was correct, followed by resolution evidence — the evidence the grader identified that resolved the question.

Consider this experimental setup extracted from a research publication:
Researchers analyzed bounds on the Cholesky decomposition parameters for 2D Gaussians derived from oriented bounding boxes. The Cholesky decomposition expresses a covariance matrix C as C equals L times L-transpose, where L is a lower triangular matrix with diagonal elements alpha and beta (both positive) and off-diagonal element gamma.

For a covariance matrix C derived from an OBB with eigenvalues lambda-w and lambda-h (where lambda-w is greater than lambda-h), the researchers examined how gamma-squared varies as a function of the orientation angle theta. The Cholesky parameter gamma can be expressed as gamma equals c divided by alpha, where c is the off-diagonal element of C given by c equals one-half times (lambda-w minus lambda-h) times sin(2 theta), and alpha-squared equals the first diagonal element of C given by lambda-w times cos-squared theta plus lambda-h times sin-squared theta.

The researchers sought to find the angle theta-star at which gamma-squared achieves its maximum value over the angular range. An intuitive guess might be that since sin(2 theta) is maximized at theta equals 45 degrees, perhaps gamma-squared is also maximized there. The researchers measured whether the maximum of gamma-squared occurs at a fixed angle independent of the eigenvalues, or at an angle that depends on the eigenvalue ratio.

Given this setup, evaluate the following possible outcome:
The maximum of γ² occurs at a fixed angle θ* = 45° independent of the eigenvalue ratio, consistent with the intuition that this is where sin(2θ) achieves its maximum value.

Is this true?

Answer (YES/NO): NO